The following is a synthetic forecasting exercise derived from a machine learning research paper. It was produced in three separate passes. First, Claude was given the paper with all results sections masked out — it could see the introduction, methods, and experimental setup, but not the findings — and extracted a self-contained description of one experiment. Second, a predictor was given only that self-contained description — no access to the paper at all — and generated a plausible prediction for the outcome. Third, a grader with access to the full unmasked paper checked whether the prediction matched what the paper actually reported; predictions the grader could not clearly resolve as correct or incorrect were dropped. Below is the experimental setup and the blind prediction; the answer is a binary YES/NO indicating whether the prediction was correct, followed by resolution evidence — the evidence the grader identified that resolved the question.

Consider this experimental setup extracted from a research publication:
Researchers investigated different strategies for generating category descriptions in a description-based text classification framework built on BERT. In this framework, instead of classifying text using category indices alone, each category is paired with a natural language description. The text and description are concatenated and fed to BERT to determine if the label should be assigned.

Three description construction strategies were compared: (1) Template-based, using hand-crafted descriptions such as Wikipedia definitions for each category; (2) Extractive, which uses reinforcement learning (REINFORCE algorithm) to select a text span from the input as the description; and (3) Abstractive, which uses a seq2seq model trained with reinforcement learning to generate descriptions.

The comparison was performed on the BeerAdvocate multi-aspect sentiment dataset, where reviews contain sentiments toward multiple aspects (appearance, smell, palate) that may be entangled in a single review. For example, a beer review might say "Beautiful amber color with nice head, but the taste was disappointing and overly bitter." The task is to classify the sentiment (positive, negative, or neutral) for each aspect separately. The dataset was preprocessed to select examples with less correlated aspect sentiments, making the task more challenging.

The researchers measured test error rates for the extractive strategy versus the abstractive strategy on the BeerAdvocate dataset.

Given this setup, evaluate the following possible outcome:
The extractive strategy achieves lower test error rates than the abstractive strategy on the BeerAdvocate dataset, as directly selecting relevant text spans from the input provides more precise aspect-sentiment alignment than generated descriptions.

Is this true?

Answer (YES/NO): NO